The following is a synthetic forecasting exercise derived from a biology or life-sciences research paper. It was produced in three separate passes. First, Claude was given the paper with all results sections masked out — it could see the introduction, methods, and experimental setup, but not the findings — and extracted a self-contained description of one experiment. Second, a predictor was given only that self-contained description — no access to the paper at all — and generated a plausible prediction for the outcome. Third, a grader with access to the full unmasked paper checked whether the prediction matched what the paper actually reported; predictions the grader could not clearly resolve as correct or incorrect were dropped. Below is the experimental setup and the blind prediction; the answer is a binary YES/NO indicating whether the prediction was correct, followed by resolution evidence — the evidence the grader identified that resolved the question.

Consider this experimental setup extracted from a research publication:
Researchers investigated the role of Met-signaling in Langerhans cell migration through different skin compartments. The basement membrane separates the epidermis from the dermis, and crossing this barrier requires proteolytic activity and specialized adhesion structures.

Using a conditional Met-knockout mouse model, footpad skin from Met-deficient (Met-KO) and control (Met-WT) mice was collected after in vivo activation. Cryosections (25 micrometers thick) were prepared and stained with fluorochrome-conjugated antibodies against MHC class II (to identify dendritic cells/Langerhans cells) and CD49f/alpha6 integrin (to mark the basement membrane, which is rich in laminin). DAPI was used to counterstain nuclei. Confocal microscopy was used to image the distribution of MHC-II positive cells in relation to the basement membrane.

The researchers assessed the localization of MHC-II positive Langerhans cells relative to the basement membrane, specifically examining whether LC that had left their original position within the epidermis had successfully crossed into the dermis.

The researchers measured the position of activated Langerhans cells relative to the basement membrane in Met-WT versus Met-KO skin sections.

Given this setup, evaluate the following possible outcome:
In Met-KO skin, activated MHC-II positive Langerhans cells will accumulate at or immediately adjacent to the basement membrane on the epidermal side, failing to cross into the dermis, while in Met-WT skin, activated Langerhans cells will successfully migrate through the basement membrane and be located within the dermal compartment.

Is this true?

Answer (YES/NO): YES